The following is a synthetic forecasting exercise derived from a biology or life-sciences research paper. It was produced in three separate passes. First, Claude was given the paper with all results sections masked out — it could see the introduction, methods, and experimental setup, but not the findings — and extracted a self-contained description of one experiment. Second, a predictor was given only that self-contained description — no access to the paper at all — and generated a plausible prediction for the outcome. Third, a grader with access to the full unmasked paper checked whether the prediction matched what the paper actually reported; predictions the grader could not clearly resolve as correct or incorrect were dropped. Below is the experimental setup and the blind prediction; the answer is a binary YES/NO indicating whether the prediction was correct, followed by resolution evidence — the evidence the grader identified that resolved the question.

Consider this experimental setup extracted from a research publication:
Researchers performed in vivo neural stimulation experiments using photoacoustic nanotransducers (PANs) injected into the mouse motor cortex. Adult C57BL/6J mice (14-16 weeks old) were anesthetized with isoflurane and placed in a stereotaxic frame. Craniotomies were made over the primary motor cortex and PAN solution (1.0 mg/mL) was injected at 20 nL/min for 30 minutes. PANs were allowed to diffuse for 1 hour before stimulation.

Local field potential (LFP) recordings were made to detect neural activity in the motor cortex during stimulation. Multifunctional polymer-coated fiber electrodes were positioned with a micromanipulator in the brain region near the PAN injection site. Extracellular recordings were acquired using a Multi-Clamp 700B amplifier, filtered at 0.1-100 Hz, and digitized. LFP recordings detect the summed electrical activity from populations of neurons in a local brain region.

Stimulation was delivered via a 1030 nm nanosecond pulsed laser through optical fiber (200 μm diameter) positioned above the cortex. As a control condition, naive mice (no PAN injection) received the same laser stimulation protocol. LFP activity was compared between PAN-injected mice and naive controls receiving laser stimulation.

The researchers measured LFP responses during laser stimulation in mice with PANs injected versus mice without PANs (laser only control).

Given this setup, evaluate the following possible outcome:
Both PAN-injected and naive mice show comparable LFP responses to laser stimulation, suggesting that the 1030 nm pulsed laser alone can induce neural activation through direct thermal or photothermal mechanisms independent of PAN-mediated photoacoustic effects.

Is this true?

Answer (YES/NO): NO